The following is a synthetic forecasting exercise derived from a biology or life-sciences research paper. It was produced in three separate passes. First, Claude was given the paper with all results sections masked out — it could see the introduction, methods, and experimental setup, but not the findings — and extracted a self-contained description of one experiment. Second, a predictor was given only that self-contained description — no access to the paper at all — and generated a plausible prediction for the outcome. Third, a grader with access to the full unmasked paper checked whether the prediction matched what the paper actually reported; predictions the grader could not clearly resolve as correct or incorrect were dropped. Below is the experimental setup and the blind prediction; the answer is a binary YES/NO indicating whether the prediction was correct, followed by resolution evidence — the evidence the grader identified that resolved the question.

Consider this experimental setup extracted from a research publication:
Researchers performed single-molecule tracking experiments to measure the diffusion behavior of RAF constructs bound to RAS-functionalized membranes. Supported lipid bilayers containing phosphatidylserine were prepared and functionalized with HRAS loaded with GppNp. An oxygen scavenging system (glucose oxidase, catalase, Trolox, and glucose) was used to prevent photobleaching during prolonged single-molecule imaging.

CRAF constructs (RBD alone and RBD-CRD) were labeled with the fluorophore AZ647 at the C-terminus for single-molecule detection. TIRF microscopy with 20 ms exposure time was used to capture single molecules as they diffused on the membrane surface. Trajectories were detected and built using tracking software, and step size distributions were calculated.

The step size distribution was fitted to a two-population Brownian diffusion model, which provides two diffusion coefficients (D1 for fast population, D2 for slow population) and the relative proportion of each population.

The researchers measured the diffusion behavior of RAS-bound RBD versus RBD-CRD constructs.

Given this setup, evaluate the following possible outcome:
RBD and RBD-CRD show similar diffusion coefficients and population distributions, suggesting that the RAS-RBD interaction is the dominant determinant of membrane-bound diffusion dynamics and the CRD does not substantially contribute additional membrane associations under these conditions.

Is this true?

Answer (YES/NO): NO